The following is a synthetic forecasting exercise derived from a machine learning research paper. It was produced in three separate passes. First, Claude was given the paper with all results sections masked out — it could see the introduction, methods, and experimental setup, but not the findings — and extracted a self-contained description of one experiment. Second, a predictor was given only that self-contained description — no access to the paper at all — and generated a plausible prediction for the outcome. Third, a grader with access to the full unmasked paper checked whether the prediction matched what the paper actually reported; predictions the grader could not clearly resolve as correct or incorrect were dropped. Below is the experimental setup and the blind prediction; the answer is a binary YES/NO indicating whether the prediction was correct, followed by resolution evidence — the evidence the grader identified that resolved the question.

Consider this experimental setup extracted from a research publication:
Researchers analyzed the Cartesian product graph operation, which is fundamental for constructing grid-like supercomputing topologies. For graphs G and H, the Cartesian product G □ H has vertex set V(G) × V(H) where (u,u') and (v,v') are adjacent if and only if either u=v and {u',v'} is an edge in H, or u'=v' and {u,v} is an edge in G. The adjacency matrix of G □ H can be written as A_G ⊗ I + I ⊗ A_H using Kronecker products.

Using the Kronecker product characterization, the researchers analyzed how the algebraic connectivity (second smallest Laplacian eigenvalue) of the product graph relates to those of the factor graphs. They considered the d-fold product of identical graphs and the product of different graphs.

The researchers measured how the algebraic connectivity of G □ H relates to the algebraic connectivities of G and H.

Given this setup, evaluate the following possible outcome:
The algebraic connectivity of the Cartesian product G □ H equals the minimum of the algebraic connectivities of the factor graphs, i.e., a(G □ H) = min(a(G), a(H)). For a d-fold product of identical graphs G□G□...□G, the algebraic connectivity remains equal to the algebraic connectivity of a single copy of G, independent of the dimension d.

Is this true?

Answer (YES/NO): YES